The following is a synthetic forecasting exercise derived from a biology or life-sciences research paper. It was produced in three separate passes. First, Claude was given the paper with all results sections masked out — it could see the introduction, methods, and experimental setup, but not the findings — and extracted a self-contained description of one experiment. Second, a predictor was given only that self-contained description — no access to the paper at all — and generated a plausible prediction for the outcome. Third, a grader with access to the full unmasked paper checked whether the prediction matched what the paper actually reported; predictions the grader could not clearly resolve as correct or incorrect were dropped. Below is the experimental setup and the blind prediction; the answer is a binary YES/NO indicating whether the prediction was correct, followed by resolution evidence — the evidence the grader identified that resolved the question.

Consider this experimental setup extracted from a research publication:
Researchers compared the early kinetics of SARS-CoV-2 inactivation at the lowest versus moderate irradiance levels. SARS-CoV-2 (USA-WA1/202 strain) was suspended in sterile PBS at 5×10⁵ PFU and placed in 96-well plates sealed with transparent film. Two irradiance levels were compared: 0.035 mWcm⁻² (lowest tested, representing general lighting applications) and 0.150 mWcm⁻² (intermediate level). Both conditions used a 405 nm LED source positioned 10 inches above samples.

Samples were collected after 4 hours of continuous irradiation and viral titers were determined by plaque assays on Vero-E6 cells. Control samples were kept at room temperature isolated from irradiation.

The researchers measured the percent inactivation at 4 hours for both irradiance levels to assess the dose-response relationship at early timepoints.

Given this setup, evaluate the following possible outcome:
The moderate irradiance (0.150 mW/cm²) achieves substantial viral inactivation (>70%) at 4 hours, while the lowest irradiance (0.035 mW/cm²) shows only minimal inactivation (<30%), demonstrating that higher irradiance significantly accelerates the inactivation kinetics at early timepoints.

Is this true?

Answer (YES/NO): NO